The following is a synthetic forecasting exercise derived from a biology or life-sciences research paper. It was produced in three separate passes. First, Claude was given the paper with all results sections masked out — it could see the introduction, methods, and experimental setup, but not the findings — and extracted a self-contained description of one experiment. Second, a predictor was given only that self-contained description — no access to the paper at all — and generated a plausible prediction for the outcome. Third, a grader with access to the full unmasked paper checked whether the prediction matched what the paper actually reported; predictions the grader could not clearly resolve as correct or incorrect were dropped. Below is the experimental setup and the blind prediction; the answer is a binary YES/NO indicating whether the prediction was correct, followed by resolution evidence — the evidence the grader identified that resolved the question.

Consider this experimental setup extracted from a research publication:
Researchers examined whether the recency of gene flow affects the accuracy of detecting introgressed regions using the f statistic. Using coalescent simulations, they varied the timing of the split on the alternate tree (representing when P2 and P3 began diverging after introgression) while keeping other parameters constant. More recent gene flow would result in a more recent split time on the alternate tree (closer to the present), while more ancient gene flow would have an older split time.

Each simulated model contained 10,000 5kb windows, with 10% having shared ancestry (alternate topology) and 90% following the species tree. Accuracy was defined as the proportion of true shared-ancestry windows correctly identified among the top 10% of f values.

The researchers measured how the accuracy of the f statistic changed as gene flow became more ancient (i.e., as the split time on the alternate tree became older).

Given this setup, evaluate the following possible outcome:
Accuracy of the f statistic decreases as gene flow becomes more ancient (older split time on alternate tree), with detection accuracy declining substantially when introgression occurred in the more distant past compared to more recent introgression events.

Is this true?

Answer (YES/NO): YES